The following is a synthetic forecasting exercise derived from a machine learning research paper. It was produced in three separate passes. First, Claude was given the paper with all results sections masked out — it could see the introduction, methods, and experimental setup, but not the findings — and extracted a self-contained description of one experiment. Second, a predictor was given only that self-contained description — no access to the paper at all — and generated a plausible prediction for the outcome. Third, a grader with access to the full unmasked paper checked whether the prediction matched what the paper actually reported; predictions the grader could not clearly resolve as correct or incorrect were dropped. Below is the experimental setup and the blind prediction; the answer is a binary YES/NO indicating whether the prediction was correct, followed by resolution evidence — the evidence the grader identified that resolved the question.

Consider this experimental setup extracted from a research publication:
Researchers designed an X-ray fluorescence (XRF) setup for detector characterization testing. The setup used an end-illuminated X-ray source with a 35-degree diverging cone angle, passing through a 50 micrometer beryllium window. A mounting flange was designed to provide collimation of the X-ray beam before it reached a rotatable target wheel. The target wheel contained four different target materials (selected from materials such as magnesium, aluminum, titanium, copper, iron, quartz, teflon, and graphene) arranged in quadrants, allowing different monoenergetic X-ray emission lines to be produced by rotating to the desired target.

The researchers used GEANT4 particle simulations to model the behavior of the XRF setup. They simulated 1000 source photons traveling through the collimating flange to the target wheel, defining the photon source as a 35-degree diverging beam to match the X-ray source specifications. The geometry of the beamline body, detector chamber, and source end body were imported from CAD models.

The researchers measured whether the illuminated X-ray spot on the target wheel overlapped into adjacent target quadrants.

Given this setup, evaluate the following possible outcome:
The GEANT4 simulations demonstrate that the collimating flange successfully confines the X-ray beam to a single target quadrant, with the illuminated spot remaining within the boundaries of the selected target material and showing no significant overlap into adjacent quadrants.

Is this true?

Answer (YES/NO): YES